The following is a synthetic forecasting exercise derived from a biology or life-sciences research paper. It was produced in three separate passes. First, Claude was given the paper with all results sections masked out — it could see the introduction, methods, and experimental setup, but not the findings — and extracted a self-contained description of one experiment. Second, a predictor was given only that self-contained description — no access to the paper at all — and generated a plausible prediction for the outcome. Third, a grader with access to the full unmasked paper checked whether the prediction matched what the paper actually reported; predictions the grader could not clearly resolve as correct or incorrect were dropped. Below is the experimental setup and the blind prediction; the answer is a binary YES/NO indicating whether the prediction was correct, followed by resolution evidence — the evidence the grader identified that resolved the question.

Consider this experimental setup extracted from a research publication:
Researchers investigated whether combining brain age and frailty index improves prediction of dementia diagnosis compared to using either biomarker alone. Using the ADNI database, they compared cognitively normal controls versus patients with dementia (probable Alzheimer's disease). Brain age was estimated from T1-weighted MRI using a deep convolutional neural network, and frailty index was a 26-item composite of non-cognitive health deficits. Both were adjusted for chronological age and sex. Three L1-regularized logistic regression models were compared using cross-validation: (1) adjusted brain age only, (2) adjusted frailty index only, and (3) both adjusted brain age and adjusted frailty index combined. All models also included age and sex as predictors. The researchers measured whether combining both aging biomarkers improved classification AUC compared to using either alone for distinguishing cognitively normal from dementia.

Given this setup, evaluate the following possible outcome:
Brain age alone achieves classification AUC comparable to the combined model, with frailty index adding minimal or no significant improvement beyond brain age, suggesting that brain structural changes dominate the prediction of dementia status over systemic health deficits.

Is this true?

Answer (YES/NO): NO